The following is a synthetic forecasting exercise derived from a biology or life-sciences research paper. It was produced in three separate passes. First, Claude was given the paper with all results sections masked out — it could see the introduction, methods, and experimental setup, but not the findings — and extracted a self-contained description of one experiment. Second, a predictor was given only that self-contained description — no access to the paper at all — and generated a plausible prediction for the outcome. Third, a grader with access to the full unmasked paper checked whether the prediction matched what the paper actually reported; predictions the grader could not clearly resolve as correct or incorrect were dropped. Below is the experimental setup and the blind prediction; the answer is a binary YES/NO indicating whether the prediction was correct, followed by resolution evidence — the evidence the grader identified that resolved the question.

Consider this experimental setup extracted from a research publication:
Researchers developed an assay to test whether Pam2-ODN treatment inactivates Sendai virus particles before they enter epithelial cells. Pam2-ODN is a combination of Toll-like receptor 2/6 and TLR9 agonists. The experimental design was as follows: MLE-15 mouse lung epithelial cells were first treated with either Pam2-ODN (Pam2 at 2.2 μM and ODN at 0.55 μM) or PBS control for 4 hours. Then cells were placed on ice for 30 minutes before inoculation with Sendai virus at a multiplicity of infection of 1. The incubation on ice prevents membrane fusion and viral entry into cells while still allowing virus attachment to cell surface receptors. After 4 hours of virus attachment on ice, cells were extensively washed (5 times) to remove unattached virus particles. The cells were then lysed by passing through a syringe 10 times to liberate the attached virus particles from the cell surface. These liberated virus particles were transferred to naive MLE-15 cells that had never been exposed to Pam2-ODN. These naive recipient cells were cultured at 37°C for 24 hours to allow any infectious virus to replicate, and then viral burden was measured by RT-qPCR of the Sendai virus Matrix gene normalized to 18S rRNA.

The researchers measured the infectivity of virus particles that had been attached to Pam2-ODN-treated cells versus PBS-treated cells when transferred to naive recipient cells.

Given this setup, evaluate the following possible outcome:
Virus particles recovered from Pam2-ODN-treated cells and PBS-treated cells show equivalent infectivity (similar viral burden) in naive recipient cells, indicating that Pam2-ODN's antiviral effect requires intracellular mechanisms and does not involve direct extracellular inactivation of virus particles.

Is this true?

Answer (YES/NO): NO